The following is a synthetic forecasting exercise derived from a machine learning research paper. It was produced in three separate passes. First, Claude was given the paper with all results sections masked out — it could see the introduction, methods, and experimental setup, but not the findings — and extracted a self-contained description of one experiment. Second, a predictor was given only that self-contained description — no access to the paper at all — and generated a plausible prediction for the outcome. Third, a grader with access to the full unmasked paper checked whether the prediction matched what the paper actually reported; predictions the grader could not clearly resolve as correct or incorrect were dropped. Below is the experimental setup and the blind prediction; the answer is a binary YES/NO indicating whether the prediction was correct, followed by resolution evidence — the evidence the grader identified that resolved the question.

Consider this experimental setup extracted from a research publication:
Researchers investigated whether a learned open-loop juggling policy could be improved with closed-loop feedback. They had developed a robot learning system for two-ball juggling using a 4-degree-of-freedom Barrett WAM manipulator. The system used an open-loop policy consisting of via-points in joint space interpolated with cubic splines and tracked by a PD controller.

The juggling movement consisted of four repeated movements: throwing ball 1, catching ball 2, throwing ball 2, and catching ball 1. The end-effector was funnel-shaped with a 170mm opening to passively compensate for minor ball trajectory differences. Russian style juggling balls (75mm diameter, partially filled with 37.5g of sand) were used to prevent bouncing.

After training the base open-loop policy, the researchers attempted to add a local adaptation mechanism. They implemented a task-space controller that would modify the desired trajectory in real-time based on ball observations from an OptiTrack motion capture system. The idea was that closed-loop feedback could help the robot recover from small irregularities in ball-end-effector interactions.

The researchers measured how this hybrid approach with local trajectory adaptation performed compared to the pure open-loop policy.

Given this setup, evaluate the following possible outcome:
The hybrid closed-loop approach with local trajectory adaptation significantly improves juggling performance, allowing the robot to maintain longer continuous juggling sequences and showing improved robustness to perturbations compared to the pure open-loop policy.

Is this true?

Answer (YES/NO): NO